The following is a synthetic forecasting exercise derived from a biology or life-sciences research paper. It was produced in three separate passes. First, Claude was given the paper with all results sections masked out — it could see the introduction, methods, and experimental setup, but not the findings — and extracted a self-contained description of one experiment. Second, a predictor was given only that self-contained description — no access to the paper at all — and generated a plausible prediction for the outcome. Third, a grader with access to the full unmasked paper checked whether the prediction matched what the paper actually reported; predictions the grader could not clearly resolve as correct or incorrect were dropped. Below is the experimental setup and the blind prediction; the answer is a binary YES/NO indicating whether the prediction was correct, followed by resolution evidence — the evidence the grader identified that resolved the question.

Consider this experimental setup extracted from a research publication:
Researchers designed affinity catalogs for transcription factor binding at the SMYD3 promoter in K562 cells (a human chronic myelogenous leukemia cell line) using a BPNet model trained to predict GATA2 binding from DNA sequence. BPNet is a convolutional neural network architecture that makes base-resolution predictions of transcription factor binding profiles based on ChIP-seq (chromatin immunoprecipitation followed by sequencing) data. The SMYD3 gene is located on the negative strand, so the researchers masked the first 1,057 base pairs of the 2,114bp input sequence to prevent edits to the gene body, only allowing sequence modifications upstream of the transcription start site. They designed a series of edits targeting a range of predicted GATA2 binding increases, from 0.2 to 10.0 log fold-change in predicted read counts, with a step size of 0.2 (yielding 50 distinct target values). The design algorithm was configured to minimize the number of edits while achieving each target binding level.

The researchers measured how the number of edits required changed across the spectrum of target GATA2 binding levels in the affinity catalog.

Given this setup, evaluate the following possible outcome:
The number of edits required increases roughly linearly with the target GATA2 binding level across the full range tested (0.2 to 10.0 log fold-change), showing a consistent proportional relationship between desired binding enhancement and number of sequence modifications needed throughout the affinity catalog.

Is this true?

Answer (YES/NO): NO